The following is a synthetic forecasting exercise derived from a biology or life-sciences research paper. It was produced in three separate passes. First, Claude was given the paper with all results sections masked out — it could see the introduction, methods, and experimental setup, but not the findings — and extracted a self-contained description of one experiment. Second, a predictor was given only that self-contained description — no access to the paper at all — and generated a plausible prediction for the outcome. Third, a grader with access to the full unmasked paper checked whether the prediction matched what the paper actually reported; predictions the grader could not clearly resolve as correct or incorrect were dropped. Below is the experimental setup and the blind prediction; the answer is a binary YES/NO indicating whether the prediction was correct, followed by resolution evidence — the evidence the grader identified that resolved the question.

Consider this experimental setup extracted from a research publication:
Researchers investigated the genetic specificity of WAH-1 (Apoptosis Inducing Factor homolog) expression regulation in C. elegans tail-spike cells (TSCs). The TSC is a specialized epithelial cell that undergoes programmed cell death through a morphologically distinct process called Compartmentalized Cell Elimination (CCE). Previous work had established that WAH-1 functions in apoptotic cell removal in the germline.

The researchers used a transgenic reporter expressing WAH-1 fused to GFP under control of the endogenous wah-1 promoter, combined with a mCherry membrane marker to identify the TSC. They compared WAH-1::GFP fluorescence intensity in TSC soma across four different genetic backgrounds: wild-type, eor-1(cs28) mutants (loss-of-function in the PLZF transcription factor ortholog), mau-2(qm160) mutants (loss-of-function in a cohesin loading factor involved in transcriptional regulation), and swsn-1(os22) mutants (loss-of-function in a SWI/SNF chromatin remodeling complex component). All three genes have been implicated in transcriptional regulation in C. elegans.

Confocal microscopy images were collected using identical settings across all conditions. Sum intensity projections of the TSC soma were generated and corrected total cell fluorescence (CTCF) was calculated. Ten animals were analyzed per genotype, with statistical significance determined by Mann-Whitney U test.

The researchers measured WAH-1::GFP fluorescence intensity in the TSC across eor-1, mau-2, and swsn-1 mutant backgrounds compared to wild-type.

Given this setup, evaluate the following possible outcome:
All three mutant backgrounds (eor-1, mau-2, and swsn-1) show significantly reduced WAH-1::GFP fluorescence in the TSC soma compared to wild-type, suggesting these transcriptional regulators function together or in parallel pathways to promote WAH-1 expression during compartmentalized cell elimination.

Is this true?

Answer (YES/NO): YES